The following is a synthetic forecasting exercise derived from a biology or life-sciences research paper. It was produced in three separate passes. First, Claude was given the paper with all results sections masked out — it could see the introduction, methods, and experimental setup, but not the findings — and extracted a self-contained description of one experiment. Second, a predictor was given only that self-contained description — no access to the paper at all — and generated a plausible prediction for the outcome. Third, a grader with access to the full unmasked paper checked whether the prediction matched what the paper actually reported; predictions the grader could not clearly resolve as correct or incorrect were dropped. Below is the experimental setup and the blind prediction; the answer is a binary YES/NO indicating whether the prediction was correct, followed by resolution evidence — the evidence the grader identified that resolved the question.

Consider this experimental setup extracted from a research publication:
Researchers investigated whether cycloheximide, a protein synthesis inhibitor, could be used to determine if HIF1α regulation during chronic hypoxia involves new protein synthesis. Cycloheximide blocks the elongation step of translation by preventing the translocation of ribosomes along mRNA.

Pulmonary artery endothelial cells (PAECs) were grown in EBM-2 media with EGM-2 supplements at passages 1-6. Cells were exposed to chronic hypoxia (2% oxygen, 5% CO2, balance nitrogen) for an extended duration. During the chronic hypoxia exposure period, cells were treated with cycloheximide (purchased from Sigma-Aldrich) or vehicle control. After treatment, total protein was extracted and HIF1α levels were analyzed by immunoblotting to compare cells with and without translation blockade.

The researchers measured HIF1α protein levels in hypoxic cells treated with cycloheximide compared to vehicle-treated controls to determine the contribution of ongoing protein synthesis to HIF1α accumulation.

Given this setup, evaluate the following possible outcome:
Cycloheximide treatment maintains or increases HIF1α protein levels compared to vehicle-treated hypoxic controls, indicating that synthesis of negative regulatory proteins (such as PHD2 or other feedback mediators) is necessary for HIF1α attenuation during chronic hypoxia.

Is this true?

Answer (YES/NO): NO